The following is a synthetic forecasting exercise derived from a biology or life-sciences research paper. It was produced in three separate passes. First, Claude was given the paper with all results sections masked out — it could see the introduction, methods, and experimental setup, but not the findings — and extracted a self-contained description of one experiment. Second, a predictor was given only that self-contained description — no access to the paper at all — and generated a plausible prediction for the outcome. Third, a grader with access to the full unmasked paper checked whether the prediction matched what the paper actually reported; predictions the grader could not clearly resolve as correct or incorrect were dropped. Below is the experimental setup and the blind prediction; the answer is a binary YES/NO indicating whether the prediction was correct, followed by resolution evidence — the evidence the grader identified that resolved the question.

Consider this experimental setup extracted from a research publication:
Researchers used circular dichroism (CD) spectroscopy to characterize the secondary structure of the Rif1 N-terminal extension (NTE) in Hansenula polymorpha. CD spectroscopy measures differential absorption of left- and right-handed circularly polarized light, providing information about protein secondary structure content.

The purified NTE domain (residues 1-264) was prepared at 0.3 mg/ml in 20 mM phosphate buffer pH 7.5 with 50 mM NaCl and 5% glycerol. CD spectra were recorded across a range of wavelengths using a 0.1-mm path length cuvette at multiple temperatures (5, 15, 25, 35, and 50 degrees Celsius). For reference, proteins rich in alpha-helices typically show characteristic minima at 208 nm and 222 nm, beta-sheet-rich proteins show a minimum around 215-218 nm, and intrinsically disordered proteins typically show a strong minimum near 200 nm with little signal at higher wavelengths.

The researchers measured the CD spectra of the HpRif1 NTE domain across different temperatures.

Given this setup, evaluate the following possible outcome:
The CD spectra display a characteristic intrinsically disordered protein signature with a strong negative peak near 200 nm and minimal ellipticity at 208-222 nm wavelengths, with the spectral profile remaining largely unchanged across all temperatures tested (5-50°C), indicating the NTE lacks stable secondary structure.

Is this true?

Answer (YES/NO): NO